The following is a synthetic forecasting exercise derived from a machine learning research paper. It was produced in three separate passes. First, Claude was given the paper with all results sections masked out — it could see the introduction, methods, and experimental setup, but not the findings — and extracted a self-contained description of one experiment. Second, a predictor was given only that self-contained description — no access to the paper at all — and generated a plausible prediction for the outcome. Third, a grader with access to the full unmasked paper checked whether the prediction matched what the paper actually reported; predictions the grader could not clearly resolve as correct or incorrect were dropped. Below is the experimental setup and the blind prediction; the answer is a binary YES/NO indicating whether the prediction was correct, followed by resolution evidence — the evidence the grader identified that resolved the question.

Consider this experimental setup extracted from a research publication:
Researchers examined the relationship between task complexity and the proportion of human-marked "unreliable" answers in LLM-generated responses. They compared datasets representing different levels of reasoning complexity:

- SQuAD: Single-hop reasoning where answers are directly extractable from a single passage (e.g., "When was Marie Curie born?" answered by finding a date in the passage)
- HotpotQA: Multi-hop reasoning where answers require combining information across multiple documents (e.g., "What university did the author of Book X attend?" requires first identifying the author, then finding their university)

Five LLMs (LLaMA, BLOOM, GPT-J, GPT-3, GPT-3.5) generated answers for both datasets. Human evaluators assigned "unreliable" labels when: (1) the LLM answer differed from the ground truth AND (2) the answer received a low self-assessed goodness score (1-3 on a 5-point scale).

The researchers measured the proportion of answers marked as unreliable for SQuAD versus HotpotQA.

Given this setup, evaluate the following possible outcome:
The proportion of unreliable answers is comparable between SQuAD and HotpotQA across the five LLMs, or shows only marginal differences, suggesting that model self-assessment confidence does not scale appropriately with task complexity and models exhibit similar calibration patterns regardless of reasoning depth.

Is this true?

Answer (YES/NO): NO